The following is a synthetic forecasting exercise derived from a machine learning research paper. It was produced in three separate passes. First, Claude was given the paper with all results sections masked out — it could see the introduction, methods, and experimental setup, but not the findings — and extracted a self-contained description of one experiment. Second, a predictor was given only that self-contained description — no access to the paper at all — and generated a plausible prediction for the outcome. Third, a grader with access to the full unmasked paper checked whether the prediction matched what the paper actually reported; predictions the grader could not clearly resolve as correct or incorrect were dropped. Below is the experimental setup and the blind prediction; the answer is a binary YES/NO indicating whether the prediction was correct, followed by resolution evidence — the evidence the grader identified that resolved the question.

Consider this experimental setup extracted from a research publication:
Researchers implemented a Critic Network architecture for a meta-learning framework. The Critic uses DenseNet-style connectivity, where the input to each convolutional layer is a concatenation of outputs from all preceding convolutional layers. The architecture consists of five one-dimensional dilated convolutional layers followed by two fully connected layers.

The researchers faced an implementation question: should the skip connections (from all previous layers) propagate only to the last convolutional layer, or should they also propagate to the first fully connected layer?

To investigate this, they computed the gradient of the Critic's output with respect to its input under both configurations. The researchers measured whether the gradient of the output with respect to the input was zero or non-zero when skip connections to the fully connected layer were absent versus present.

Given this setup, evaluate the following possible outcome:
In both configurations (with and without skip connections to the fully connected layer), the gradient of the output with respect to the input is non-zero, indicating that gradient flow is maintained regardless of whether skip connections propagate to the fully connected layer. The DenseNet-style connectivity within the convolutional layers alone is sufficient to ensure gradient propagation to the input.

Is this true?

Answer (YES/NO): NO